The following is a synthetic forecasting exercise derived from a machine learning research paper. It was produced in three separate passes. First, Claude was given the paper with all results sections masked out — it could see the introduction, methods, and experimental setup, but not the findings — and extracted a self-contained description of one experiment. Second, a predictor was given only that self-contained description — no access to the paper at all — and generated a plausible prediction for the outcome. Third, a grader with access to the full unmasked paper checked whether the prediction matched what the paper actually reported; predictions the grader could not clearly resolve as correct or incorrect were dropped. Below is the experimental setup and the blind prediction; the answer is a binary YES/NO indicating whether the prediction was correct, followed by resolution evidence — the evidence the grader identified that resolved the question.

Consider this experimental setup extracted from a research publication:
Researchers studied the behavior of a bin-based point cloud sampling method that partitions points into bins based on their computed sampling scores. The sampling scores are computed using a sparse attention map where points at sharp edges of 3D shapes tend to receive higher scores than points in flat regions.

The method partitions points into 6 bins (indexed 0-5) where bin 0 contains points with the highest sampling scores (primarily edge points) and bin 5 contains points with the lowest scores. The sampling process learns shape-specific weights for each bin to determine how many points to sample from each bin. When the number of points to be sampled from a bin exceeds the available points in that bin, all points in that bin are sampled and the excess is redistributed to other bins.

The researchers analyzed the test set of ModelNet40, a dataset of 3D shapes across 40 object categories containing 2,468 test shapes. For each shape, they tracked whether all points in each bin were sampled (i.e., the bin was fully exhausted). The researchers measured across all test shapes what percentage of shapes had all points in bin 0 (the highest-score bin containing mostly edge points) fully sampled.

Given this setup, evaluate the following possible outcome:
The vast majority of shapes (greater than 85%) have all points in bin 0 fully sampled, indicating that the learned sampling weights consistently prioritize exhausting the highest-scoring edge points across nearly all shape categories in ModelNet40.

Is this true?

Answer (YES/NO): NO